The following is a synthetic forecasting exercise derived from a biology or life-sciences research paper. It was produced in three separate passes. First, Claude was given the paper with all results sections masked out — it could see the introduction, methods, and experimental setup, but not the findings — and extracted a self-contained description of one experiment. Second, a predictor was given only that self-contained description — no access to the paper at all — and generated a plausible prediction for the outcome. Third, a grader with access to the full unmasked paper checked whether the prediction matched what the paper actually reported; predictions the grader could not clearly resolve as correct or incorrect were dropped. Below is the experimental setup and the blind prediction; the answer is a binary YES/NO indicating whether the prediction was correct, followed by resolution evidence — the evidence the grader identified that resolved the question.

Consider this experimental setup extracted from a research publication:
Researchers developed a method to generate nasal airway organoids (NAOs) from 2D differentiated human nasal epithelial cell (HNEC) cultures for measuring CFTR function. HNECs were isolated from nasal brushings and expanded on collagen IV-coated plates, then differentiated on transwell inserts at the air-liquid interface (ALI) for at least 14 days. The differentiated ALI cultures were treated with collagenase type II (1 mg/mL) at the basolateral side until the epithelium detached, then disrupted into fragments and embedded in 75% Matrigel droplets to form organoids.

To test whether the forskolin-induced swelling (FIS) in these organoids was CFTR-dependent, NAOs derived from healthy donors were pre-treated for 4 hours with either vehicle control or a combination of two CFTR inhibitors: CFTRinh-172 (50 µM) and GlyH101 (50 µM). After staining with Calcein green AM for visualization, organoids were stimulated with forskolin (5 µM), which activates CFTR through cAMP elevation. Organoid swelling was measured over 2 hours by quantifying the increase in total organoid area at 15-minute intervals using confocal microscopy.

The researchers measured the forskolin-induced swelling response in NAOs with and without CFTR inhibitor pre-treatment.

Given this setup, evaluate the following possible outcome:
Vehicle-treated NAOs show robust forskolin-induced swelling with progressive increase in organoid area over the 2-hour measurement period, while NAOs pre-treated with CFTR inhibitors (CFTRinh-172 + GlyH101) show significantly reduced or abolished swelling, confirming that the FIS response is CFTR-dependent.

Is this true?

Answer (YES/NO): YES